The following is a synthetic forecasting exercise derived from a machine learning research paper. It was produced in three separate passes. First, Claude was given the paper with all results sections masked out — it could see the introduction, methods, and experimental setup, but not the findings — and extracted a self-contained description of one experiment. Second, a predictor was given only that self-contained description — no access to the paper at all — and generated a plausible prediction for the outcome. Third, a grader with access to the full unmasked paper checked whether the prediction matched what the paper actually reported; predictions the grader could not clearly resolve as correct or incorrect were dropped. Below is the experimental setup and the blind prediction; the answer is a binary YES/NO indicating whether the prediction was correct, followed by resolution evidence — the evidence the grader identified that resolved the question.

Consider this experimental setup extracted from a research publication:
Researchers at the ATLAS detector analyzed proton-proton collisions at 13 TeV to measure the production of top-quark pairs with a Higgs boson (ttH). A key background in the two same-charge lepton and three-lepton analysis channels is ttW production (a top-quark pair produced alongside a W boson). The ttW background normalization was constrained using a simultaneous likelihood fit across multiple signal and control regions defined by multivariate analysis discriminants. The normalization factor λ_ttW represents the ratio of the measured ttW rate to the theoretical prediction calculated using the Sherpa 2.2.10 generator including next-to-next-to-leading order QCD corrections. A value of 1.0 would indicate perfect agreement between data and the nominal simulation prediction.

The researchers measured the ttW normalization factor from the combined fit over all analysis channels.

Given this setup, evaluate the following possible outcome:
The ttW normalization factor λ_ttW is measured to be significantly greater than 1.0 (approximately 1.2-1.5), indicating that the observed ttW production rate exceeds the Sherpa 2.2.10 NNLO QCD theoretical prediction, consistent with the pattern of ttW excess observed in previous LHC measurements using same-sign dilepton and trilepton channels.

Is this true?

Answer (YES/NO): NO